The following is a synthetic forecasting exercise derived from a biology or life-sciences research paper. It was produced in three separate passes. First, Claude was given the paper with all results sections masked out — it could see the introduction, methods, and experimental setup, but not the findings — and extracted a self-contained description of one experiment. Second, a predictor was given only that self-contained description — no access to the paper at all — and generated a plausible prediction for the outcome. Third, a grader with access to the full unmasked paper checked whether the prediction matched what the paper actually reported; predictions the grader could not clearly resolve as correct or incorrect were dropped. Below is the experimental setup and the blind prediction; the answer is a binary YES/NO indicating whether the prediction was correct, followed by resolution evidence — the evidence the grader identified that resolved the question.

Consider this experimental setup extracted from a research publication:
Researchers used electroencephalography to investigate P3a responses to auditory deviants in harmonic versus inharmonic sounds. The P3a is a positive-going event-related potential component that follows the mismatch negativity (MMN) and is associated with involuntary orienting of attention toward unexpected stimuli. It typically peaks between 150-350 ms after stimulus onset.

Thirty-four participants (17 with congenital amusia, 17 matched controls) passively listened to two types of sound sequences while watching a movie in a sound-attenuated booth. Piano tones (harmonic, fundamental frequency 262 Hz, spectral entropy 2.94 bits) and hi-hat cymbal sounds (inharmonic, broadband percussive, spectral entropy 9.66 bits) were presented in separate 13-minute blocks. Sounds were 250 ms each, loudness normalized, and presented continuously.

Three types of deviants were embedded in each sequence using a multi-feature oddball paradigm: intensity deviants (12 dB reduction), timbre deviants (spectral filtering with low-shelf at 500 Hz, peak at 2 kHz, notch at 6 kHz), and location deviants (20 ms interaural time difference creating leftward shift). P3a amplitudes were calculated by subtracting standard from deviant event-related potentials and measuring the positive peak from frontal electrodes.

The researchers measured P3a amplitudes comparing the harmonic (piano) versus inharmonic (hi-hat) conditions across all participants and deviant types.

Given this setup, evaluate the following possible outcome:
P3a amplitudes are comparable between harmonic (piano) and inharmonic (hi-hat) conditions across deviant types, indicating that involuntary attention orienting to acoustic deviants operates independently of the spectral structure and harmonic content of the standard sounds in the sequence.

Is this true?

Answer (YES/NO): NO